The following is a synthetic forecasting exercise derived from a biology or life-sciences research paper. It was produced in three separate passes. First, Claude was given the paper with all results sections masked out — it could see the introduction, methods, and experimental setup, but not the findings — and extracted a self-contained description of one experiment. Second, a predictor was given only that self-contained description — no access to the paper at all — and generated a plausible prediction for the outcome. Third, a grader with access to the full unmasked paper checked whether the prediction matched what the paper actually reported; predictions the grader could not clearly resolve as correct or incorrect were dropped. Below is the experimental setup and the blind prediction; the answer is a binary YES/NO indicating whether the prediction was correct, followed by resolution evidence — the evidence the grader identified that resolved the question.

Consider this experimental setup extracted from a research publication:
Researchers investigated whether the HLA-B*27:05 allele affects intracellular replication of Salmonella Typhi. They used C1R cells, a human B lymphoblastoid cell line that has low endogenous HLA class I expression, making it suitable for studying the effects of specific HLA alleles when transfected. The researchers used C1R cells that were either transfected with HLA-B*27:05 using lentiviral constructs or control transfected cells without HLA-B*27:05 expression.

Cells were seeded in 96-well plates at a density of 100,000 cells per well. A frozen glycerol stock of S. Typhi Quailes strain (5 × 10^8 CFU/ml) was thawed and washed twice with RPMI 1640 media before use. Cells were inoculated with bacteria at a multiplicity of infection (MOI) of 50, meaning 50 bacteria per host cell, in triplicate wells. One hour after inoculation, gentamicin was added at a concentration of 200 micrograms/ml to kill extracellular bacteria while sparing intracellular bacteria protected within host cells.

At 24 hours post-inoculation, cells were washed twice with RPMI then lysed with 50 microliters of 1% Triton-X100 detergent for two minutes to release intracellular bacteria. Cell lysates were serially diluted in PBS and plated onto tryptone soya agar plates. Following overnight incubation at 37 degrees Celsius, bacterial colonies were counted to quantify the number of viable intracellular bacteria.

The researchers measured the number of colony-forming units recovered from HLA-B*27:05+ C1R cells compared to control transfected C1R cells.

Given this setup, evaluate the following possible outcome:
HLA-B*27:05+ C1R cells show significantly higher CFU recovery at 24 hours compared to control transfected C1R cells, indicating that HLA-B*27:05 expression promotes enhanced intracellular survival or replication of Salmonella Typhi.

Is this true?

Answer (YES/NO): YES